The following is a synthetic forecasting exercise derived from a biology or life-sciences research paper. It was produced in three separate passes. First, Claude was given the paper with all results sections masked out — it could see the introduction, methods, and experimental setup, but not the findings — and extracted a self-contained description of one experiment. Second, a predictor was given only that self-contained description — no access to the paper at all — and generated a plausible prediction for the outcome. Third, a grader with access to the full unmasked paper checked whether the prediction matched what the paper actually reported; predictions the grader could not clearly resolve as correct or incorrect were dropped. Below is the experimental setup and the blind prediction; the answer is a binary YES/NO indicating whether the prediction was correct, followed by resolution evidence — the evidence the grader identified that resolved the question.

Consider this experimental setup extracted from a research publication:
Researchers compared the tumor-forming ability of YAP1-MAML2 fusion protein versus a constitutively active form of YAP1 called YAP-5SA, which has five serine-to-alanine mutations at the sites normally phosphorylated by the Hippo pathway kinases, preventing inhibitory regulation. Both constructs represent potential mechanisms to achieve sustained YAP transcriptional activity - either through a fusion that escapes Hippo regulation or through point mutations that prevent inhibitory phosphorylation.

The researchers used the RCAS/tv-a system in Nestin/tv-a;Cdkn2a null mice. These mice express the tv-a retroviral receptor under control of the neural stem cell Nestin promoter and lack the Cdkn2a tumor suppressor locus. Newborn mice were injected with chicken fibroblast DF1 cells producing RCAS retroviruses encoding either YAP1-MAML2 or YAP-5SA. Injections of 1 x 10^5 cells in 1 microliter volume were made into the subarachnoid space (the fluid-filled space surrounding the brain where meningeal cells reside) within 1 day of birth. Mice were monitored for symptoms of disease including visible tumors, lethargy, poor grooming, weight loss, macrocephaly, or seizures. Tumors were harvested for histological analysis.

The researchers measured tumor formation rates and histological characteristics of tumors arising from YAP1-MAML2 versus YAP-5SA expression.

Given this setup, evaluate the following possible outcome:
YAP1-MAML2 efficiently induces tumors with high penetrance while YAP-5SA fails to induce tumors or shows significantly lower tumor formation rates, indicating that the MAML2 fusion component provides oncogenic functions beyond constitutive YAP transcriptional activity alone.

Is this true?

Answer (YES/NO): NO